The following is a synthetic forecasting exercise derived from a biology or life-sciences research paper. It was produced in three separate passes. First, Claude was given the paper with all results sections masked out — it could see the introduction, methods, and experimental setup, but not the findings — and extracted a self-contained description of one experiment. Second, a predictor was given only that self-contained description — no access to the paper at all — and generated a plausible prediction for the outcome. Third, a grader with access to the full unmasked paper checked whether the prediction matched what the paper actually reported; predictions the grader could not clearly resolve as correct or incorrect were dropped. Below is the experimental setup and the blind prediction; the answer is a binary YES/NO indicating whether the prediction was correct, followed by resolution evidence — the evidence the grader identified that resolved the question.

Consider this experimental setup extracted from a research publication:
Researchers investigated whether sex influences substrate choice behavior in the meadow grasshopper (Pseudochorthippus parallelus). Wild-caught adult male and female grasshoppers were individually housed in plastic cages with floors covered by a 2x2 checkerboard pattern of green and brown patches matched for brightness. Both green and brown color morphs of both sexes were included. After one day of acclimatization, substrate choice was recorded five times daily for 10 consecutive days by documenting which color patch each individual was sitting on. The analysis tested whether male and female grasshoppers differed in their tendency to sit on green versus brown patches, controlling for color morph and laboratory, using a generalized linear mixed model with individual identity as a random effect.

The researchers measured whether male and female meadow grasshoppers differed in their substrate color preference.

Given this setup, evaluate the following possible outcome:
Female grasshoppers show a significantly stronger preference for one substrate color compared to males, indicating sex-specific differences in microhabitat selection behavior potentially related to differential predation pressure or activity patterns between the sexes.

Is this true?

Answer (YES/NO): NO